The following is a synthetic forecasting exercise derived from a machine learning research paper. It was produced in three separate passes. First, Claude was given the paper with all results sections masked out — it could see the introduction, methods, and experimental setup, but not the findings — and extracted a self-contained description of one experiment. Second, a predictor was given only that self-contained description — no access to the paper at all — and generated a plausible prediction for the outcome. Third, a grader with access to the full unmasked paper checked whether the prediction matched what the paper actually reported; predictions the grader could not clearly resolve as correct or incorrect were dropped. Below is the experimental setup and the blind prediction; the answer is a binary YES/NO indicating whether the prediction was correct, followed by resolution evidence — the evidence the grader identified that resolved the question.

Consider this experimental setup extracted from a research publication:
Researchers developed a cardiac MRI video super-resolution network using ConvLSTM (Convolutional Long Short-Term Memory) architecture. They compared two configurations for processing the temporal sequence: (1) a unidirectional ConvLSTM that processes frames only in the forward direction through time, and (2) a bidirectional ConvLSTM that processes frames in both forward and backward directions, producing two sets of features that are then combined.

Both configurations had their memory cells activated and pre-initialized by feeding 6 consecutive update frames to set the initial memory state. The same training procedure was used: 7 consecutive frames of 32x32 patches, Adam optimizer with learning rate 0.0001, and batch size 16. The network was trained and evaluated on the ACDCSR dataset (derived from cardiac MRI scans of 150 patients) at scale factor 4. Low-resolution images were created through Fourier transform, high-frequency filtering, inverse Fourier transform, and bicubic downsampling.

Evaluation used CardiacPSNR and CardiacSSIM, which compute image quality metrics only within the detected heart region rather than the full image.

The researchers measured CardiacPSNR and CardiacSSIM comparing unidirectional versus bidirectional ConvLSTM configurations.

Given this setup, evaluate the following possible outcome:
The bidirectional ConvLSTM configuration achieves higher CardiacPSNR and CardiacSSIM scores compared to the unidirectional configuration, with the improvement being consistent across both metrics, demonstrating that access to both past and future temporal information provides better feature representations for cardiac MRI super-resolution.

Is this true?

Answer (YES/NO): YES